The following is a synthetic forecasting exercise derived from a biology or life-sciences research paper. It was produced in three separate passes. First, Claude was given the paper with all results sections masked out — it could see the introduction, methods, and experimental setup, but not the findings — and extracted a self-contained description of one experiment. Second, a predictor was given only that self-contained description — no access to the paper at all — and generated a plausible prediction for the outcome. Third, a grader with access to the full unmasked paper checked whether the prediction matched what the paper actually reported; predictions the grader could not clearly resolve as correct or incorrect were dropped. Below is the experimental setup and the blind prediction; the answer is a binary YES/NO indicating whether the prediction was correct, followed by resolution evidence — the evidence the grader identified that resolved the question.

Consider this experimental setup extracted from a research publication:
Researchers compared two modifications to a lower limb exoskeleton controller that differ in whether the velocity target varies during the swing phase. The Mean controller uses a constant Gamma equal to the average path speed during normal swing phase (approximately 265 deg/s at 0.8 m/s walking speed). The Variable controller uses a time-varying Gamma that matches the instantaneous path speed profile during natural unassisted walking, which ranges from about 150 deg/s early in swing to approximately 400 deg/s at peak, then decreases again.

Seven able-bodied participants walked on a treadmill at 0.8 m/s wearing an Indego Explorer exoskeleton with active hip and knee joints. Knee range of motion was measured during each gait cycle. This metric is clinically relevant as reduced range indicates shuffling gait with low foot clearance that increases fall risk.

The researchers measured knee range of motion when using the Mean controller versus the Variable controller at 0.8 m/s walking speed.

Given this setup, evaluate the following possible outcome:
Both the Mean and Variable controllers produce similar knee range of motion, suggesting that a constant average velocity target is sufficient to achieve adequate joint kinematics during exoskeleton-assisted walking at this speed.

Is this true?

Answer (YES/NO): YES